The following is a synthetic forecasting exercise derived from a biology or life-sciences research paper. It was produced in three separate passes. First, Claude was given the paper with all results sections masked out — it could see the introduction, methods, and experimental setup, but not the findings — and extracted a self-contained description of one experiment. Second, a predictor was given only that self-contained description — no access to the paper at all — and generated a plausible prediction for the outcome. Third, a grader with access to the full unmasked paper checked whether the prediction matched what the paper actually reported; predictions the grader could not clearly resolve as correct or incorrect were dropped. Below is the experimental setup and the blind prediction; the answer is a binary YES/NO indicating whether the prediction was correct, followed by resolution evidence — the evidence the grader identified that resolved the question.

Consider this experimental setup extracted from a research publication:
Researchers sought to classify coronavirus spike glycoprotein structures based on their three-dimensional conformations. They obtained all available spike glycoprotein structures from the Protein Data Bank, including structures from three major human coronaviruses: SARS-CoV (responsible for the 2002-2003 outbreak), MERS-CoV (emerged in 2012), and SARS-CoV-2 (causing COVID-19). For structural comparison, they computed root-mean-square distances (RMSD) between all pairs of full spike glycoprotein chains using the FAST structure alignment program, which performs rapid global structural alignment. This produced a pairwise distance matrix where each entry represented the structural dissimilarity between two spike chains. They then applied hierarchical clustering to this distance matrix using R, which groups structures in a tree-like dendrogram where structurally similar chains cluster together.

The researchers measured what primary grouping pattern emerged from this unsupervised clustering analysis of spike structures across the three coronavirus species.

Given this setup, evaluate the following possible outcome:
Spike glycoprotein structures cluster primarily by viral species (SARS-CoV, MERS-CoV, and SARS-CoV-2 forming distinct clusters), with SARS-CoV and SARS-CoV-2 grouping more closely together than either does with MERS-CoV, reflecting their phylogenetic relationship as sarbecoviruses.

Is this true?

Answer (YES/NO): NO